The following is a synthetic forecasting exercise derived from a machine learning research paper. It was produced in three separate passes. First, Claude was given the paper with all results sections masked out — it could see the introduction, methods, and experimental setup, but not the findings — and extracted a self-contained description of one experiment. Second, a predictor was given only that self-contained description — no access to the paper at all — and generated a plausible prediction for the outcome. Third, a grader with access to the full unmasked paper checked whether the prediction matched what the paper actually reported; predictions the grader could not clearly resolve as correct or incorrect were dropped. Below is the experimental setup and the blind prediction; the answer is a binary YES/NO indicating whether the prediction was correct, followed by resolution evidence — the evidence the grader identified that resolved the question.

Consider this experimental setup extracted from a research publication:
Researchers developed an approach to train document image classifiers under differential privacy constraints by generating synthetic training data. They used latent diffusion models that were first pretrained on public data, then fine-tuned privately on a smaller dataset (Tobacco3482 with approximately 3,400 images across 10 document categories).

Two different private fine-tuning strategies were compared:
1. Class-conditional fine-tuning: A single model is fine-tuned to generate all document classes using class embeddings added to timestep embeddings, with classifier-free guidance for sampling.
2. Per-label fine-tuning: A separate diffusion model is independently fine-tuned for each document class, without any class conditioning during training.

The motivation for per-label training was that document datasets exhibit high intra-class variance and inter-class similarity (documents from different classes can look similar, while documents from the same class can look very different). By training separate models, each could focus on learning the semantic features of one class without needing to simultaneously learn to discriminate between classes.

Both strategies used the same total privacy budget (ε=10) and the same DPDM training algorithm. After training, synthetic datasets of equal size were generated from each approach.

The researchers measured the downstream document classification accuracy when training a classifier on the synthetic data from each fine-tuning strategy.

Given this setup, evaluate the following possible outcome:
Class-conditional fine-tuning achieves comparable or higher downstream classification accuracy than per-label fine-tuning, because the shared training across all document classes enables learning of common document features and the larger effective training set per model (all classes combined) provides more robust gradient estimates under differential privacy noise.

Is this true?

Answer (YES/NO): NO